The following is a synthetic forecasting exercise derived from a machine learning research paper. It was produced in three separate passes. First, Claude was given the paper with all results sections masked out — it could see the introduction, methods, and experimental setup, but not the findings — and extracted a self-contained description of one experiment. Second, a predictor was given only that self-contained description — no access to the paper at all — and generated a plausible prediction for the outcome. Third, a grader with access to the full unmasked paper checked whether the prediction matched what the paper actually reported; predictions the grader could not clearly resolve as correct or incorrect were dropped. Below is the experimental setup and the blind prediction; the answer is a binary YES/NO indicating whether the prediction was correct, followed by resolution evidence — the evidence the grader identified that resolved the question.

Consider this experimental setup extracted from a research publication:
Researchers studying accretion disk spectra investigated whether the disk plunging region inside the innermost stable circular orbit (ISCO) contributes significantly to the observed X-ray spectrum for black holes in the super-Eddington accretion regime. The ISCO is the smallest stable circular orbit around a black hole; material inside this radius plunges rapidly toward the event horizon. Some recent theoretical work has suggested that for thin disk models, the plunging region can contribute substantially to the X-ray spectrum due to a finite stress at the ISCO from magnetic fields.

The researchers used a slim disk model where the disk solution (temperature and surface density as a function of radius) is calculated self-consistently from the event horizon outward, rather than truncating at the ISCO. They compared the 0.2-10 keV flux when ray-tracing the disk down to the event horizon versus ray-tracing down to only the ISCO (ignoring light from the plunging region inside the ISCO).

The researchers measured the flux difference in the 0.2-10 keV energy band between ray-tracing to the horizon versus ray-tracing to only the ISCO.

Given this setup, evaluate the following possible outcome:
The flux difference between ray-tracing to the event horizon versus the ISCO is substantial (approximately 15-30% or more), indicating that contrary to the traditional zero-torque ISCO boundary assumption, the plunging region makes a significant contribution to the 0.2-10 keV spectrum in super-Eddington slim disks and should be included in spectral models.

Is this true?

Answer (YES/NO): NO